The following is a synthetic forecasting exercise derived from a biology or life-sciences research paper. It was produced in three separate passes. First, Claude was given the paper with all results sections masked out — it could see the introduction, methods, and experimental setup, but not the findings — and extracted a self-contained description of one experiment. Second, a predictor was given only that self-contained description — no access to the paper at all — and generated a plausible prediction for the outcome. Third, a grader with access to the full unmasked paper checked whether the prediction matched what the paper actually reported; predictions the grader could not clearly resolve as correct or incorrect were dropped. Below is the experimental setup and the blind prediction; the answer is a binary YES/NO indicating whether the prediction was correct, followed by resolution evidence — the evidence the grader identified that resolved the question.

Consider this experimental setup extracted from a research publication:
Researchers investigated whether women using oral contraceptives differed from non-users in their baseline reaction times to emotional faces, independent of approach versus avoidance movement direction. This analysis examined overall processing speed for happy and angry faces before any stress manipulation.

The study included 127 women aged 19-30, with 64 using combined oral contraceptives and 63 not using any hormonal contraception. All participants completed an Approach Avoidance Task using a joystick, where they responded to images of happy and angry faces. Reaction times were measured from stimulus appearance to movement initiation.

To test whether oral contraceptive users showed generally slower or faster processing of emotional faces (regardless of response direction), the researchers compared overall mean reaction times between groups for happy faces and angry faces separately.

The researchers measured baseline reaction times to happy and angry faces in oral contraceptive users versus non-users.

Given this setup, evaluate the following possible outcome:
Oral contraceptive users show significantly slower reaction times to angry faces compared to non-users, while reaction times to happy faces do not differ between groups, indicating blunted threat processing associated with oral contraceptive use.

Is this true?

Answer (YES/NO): NO